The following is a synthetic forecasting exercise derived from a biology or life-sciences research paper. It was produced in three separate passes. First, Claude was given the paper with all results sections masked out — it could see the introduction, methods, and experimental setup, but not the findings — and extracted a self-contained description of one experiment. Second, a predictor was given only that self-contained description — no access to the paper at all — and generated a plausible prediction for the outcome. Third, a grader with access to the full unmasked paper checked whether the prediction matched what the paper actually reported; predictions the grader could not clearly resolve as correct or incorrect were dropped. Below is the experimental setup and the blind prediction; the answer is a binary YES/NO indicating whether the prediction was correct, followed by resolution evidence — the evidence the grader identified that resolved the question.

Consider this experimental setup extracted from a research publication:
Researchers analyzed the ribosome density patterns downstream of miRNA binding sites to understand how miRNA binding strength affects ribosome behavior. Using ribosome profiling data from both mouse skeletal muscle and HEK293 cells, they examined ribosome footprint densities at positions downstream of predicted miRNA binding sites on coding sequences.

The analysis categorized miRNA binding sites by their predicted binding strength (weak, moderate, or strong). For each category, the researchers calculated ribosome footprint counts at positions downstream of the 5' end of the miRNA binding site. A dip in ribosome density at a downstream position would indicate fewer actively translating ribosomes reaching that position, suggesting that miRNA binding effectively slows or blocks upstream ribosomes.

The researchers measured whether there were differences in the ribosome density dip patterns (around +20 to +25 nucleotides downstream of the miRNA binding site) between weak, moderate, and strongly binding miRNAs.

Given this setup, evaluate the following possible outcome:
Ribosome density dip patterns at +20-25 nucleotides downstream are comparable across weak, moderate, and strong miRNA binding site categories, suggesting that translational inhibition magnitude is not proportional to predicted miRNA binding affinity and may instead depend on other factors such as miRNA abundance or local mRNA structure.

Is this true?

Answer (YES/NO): NO